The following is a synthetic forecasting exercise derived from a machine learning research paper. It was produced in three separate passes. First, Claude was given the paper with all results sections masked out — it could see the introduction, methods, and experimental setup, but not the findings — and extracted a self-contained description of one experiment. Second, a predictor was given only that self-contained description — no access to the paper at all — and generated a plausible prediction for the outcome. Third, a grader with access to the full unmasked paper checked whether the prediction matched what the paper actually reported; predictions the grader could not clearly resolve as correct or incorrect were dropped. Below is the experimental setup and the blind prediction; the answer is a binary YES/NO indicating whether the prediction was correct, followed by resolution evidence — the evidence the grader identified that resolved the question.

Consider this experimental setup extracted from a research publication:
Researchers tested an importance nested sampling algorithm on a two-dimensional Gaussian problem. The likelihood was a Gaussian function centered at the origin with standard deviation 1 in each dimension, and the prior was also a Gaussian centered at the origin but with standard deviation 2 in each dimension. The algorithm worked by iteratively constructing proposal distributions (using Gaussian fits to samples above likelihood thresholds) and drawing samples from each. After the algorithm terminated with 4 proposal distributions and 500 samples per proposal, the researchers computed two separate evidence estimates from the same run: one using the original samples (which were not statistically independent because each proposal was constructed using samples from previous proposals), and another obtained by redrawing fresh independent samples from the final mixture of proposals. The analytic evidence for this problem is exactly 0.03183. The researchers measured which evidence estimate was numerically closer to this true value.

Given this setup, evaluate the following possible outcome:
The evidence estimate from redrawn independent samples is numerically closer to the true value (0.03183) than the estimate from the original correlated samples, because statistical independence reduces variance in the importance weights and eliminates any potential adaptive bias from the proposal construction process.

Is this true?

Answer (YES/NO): NO